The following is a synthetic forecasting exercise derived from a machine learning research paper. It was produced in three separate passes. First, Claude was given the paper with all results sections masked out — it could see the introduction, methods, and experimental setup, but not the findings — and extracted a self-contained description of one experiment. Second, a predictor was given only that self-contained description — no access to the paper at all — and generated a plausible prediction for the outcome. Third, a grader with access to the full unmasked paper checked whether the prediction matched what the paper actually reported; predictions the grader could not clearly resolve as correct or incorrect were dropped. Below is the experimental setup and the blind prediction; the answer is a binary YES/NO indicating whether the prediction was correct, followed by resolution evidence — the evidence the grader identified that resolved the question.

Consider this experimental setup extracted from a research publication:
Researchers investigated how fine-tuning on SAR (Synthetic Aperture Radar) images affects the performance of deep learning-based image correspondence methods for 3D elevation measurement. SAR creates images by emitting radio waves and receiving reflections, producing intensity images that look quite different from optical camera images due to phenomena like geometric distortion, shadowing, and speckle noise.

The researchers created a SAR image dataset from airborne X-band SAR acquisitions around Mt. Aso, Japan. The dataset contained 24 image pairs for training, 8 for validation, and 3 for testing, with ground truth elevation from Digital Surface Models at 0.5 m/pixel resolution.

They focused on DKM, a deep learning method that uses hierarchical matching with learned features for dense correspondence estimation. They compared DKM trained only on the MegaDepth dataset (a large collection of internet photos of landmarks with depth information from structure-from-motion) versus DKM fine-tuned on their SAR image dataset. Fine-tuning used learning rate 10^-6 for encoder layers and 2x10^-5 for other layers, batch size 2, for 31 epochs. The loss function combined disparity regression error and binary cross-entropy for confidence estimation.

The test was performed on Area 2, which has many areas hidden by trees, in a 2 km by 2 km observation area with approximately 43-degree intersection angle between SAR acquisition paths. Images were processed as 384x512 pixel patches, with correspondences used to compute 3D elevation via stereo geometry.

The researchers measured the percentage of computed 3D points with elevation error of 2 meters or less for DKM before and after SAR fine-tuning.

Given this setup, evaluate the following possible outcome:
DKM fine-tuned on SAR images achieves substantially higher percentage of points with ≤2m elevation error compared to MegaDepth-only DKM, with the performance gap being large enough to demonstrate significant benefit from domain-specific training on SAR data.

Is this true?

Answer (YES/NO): NO